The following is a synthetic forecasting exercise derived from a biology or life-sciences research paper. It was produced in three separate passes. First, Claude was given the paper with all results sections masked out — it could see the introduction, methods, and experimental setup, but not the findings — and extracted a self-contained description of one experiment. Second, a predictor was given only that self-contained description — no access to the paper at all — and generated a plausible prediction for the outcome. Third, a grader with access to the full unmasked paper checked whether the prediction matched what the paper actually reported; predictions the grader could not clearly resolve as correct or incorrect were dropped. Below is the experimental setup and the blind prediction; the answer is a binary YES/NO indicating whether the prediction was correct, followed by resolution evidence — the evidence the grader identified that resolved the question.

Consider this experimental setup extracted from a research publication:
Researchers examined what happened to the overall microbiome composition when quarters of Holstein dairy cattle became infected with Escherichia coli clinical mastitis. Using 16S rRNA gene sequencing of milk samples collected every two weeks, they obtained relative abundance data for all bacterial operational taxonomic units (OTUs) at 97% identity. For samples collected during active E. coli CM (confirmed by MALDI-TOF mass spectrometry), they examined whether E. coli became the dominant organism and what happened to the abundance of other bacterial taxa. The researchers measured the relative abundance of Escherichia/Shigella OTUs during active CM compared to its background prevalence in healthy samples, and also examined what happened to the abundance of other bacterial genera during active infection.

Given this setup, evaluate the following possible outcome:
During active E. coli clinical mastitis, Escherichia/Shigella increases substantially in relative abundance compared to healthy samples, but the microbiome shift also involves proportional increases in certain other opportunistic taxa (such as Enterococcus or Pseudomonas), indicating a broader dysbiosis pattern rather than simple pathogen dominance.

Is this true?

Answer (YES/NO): NO